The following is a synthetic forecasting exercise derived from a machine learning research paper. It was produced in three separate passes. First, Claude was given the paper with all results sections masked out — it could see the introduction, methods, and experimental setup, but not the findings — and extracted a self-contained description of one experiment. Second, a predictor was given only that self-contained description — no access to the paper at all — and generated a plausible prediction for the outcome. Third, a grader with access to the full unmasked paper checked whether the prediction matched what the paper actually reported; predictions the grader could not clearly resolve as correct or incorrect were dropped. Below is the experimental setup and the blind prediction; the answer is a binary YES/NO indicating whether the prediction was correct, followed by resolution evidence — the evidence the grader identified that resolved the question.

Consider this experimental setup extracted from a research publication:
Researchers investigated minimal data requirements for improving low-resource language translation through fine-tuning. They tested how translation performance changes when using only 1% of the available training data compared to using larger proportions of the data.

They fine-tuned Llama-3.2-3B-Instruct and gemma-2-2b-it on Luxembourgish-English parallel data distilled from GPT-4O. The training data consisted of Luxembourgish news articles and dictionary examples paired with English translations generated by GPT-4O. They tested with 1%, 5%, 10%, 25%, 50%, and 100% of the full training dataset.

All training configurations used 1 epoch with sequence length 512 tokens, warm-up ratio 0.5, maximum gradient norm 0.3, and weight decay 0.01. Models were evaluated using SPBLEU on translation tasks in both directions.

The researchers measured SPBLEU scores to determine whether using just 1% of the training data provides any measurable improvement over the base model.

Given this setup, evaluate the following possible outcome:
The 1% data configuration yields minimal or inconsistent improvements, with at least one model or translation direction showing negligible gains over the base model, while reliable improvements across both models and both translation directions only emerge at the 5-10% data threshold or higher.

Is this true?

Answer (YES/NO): NO